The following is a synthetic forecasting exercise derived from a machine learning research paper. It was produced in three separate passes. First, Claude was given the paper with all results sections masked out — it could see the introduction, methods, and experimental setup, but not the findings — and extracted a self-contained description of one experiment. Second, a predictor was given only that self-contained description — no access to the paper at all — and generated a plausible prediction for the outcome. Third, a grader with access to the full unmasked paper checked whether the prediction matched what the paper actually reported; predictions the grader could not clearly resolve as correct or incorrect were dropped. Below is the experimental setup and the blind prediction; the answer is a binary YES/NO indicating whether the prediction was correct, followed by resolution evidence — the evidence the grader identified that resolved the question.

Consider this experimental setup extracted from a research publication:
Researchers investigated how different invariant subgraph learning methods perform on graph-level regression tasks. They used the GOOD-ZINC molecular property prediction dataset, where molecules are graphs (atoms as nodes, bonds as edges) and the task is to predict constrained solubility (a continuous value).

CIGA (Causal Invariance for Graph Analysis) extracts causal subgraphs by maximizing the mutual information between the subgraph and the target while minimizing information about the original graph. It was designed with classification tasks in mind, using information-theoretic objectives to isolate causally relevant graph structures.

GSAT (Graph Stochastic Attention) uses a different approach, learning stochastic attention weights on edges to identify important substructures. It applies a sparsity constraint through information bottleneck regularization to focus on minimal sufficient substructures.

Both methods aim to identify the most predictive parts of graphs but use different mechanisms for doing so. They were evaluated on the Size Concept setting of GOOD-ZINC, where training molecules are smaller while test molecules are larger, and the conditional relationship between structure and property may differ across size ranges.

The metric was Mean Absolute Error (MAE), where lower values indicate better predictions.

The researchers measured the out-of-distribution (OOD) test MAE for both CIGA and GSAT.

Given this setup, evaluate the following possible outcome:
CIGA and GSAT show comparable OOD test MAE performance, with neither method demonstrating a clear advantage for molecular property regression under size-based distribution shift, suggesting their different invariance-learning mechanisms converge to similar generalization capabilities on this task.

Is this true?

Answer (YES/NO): NO